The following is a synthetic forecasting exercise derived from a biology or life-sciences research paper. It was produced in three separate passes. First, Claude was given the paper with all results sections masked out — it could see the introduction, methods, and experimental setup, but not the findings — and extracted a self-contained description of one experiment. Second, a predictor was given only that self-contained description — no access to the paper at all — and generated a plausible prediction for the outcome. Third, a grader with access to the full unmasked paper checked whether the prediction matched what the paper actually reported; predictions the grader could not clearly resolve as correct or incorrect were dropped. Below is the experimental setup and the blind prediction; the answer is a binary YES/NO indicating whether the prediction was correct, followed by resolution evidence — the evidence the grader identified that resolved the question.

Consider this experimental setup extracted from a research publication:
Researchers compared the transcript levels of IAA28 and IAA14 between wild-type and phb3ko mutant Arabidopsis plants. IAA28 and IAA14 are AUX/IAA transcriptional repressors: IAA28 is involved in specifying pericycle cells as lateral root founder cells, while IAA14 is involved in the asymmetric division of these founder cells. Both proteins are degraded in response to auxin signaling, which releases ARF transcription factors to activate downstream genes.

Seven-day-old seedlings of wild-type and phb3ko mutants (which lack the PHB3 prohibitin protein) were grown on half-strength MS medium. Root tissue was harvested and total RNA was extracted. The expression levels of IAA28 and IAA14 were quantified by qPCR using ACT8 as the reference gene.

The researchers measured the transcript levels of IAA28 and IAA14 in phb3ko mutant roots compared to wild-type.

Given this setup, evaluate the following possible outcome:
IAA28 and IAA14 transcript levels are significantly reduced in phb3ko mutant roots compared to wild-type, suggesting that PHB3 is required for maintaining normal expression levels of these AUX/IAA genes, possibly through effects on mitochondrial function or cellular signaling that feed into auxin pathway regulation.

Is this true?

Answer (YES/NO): NO